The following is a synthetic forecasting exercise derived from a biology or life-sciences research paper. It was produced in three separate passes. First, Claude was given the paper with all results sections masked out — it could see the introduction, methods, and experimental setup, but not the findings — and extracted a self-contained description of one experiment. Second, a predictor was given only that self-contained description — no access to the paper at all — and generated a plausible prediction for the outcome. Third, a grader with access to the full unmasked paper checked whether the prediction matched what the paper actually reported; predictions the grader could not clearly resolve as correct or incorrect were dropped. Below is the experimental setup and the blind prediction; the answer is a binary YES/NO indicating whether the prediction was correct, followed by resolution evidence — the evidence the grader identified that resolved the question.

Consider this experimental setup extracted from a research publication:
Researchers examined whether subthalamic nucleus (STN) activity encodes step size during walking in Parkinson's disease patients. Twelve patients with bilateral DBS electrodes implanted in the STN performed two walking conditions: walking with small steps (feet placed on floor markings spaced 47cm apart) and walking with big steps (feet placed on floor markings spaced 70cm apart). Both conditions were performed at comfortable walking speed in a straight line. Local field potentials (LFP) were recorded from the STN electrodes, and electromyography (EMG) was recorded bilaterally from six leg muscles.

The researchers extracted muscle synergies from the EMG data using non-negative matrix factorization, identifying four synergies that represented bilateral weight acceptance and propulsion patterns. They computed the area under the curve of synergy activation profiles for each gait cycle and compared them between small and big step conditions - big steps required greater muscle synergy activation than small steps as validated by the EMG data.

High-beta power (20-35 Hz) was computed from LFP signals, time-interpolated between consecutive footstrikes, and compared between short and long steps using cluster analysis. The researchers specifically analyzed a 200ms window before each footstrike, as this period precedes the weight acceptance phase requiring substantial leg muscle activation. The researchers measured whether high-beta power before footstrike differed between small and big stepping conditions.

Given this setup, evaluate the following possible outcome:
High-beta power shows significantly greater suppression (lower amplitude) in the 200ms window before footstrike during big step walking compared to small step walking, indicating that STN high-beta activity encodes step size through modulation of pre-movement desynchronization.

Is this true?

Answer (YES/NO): NO